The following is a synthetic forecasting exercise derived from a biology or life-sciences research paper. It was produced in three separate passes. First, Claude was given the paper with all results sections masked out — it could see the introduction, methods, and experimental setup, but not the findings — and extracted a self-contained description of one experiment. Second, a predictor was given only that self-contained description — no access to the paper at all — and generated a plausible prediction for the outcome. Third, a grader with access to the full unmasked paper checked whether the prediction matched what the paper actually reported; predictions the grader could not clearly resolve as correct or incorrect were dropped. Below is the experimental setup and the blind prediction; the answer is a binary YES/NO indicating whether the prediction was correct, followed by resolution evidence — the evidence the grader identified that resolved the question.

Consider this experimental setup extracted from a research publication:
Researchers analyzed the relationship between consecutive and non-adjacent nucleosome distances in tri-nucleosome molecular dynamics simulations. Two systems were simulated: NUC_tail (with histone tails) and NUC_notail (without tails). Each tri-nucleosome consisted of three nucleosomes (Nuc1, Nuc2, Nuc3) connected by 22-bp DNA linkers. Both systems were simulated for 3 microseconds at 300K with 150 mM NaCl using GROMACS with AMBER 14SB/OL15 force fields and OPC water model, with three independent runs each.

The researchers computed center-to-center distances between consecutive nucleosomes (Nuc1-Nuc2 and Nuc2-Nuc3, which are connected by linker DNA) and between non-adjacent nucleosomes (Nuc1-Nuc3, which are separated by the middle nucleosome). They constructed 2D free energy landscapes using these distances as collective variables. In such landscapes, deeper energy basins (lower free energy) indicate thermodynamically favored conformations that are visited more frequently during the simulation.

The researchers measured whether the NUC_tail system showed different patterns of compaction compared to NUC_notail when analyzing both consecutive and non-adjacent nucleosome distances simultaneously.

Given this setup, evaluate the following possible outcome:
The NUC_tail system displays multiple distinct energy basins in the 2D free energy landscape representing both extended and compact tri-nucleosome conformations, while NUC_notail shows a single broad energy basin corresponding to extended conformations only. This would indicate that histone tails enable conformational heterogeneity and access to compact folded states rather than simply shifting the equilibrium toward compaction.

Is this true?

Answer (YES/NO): NO